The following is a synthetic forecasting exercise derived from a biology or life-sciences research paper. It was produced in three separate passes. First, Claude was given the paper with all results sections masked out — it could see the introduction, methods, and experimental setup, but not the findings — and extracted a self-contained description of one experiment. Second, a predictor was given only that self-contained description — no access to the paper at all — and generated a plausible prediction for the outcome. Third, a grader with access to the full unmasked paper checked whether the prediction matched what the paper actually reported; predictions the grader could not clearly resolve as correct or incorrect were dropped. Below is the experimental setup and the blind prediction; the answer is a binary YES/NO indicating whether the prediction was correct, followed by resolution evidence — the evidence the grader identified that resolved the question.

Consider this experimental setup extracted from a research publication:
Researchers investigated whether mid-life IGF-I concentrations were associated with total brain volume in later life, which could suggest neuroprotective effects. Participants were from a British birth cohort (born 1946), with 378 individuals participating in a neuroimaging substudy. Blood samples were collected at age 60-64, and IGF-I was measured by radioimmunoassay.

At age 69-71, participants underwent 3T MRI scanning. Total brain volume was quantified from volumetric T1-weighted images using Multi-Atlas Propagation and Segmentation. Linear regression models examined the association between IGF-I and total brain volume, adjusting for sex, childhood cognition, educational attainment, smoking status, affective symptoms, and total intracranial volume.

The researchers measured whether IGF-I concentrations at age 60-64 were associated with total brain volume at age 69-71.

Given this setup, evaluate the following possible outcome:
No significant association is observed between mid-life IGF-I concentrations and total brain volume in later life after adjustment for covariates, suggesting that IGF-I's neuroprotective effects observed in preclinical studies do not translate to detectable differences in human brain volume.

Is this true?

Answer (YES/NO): YES